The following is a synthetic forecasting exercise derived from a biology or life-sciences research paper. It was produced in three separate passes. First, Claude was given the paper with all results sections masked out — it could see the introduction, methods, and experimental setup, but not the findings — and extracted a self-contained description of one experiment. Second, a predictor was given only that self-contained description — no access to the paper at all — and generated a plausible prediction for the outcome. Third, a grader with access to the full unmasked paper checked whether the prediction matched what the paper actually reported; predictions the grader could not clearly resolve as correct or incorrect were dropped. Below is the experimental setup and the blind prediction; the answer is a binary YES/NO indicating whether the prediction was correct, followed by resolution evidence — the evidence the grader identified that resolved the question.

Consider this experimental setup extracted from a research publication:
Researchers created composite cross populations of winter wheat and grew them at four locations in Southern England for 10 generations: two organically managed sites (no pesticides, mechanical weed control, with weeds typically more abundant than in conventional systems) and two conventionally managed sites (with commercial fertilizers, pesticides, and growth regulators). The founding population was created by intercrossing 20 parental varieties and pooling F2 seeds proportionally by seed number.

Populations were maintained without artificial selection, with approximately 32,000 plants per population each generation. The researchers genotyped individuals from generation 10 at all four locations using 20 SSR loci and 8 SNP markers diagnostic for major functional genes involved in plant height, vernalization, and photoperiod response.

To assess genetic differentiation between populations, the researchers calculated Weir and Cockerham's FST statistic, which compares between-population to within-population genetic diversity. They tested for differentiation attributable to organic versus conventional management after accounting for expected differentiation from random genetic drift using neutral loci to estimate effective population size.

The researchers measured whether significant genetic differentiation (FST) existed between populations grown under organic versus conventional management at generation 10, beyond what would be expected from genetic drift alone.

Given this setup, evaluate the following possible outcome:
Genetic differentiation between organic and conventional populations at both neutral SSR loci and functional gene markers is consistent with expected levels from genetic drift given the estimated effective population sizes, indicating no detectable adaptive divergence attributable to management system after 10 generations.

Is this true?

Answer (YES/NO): YES